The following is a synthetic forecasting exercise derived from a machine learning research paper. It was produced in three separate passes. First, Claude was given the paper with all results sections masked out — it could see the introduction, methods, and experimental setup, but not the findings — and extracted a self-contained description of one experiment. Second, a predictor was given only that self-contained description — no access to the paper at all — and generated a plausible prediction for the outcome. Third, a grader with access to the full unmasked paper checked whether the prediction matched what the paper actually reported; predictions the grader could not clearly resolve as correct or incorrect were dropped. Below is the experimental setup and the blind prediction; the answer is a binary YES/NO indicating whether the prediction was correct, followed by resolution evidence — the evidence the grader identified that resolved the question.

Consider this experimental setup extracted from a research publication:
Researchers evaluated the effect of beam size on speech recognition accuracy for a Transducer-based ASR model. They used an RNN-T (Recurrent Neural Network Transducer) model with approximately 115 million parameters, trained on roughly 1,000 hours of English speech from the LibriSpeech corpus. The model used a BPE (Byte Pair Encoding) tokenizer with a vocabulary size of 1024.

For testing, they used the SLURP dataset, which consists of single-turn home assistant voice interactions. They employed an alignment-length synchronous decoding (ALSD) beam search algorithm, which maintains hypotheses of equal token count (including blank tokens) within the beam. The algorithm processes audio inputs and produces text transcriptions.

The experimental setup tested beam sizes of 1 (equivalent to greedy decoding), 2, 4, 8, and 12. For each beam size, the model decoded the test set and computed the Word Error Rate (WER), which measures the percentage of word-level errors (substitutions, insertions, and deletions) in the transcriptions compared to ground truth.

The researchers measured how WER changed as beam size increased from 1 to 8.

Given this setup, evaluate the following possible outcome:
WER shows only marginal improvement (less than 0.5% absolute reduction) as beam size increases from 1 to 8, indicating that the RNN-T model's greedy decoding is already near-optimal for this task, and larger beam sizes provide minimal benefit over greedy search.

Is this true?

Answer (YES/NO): NO